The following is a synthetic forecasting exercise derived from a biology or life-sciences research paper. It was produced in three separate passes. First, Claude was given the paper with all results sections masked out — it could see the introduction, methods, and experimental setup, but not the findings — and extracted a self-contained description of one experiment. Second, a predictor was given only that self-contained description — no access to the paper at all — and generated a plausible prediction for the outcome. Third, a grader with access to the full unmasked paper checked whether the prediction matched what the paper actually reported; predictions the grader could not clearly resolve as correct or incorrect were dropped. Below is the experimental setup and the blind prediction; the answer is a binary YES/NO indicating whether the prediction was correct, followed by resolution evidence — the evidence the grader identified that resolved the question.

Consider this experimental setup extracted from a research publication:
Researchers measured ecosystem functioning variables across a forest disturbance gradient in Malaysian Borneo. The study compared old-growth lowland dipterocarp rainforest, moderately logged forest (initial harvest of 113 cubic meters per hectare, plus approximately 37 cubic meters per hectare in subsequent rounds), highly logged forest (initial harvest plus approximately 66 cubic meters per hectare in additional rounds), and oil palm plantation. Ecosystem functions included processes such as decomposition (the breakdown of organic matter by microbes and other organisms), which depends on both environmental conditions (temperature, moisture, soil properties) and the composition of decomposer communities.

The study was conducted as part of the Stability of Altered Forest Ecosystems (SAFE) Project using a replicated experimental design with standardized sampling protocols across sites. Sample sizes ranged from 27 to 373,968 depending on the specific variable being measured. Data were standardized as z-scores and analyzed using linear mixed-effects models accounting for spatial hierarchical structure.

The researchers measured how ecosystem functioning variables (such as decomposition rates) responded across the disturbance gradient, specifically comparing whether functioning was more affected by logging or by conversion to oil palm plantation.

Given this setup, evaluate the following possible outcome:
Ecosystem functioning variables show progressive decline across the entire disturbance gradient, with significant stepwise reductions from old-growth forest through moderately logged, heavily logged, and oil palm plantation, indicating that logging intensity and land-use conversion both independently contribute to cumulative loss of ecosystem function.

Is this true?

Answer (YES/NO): NO